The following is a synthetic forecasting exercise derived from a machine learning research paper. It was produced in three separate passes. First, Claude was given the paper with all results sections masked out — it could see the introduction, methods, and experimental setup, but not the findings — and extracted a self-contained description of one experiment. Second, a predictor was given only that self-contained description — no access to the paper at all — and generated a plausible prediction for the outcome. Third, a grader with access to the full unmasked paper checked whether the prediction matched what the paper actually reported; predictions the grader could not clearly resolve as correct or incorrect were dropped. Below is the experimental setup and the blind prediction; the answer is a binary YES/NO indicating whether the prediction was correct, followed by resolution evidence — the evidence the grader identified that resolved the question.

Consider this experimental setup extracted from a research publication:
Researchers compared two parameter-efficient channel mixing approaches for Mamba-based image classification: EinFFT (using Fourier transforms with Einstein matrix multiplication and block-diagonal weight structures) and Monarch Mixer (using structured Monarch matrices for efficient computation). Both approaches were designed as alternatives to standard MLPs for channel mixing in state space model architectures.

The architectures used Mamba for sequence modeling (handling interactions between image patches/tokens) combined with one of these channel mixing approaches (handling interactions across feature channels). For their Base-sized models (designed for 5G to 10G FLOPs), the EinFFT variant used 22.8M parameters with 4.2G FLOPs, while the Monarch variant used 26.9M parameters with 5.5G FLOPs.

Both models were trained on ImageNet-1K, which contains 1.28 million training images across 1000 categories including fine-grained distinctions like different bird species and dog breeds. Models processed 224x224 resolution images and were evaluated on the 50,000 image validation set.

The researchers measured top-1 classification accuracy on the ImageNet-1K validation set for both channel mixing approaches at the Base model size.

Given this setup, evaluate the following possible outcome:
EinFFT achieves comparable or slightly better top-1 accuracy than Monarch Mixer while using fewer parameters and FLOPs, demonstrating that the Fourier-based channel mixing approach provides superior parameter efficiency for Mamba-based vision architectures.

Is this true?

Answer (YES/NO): YES